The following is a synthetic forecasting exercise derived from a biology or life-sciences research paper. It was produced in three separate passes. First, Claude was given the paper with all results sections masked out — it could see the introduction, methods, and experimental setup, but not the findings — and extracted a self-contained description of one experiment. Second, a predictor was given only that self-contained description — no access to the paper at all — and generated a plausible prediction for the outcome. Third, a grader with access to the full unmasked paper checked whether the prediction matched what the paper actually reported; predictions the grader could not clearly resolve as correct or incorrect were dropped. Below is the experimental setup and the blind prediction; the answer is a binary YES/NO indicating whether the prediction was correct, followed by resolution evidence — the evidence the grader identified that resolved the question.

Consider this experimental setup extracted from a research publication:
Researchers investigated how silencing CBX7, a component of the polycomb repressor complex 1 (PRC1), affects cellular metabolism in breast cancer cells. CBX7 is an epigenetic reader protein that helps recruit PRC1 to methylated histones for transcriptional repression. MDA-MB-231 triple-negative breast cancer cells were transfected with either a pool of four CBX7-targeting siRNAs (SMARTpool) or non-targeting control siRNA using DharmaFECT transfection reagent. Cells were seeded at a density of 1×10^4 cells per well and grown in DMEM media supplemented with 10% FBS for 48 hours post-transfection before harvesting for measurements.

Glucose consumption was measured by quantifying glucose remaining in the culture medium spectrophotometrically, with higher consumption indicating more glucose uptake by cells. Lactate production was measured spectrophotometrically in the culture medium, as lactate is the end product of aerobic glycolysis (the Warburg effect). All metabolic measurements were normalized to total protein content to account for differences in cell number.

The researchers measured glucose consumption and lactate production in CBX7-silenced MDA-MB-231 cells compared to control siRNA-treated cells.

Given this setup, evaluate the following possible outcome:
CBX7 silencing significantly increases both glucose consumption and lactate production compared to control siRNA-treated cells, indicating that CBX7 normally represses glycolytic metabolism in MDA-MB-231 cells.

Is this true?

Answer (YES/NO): YES